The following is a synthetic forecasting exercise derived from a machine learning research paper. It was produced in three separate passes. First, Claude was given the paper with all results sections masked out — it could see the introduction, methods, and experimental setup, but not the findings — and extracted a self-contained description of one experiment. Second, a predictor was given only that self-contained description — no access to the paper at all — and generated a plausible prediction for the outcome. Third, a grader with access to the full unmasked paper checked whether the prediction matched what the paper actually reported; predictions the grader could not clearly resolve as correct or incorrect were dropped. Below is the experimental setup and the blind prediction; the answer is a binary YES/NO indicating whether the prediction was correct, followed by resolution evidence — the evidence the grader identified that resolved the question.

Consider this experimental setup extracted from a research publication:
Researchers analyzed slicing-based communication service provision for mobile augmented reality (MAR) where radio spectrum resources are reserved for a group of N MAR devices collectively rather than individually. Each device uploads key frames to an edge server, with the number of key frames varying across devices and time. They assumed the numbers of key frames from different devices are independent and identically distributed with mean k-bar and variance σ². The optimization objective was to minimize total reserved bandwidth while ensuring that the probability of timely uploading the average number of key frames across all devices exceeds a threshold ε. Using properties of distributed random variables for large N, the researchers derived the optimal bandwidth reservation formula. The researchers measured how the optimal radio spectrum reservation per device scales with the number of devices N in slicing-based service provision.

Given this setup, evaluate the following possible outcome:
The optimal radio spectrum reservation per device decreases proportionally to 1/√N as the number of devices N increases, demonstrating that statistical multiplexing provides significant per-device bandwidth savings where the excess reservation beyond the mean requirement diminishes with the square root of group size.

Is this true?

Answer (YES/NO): NO